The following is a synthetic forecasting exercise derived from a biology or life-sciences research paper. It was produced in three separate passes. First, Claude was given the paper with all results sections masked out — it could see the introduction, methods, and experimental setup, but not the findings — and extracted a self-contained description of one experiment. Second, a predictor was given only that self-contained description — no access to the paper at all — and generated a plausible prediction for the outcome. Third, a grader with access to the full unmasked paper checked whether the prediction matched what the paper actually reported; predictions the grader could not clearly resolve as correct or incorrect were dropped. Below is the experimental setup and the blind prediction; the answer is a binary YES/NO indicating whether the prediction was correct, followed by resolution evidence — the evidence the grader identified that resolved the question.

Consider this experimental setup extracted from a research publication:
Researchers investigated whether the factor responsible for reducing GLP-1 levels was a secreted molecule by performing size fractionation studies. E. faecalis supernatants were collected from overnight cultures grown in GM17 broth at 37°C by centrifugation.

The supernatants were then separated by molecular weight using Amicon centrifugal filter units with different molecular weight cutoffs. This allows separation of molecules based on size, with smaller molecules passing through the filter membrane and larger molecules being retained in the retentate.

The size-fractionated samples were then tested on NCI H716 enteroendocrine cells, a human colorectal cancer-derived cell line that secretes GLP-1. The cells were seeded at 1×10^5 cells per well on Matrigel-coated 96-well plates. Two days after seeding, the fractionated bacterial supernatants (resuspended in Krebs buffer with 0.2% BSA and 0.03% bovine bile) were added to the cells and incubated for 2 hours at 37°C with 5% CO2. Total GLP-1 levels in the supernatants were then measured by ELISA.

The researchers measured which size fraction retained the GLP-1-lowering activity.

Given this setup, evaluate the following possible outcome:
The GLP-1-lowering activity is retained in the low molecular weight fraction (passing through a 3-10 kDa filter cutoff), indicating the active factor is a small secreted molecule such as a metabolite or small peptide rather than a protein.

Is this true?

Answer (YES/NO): NO